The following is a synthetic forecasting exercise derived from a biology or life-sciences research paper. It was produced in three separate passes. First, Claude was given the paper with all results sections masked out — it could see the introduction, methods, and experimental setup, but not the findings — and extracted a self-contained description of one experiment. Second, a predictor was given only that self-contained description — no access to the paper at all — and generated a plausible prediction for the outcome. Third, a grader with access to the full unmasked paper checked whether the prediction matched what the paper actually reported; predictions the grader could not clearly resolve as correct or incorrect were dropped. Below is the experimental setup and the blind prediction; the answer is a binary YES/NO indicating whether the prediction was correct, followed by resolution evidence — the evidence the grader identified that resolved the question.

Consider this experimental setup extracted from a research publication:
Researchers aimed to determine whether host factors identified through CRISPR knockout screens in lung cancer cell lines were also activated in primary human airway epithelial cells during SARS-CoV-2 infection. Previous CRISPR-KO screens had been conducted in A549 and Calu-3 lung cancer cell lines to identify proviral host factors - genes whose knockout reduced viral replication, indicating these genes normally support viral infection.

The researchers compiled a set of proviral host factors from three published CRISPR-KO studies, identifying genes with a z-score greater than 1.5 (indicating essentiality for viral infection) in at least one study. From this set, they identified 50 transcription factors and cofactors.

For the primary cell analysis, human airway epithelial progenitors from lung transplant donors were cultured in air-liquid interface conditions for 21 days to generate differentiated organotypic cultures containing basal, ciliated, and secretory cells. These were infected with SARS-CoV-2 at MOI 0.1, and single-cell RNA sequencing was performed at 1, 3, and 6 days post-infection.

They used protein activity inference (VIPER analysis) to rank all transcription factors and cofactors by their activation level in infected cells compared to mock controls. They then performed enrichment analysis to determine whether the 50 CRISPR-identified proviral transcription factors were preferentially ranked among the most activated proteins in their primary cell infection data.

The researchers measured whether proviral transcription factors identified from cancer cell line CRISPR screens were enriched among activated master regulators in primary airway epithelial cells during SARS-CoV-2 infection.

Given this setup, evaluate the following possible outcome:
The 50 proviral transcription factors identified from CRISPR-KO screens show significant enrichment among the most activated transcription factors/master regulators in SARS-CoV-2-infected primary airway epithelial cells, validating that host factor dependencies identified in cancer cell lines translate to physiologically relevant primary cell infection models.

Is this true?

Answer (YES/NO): YES